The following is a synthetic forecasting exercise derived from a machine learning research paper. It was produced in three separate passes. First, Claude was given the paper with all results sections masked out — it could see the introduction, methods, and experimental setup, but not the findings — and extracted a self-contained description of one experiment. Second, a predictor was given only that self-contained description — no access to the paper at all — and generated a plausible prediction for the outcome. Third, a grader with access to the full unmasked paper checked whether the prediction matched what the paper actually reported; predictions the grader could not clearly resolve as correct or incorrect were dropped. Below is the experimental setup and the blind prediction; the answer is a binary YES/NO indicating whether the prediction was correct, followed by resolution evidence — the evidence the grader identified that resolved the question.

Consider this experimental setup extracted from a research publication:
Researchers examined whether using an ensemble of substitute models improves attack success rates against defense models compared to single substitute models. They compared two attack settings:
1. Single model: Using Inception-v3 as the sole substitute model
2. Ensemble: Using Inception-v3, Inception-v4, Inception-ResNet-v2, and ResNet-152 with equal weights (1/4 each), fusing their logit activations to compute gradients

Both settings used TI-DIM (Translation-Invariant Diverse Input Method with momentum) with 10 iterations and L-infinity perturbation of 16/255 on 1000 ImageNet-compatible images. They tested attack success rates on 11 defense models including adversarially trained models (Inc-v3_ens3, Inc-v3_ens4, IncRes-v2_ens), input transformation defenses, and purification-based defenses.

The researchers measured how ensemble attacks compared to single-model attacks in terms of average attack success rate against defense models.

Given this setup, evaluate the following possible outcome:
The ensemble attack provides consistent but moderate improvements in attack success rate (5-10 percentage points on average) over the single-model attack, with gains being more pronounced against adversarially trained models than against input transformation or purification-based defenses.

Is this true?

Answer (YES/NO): NO